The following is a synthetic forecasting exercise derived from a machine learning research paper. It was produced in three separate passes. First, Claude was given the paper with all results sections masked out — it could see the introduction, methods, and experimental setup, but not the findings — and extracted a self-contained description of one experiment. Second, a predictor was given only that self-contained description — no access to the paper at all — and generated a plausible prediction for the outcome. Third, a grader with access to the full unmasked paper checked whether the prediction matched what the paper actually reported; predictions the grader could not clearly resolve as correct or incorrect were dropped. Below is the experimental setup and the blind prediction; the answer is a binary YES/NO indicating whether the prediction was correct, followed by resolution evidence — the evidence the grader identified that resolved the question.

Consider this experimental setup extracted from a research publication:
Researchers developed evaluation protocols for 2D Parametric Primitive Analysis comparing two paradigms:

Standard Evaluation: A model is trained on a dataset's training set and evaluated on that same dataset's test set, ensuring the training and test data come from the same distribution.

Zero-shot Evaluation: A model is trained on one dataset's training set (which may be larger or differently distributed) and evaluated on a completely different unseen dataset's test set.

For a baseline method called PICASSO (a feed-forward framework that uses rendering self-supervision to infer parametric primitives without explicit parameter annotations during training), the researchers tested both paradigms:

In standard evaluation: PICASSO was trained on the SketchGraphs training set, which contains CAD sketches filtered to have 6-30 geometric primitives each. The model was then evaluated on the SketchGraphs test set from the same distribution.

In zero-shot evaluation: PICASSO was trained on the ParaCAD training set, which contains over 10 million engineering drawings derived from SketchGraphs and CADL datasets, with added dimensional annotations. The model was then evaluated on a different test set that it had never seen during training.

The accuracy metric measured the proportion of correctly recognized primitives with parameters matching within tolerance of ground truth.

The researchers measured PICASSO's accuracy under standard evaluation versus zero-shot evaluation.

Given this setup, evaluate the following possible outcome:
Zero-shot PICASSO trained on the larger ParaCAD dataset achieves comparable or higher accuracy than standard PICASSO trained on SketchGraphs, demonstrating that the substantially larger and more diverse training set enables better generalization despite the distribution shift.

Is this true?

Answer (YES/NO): NO